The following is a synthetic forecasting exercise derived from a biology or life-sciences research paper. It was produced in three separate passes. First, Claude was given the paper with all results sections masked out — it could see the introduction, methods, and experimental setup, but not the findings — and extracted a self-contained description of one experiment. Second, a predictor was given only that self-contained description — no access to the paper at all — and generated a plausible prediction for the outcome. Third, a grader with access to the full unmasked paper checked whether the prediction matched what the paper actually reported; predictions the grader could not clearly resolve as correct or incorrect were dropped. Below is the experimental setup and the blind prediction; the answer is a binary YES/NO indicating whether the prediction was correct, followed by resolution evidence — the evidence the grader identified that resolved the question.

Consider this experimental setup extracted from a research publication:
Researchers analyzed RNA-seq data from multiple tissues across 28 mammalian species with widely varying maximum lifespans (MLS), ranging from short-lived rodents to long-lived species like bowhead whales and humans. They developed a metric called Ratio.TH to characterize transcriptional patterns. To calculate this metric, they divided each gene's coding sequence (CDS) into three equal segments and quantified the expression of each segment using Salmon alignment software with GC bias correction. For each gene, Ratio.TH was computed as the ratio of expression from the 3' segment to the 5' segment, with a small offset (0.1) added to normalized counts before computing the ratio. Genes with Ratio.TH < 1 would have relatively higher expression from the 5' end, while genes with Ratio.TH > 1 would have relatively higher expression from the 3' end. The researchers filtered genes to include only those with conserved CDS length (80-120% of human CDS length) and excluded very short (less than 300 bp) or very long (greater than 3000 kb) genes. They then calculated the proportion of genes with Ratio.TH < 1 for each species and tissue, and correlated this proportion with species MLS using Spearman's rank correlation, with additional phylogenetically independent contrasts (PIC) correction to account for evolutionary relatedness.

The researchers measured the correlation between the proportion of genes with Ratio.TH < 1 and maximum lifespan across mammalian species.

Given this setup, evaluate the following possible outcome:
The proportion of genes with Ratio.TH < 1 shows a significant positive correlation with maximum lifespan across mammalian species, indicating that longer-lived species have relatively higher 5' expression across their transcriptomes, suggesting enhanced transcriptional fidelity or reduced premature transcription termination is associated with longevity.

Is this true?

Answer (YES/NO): YES